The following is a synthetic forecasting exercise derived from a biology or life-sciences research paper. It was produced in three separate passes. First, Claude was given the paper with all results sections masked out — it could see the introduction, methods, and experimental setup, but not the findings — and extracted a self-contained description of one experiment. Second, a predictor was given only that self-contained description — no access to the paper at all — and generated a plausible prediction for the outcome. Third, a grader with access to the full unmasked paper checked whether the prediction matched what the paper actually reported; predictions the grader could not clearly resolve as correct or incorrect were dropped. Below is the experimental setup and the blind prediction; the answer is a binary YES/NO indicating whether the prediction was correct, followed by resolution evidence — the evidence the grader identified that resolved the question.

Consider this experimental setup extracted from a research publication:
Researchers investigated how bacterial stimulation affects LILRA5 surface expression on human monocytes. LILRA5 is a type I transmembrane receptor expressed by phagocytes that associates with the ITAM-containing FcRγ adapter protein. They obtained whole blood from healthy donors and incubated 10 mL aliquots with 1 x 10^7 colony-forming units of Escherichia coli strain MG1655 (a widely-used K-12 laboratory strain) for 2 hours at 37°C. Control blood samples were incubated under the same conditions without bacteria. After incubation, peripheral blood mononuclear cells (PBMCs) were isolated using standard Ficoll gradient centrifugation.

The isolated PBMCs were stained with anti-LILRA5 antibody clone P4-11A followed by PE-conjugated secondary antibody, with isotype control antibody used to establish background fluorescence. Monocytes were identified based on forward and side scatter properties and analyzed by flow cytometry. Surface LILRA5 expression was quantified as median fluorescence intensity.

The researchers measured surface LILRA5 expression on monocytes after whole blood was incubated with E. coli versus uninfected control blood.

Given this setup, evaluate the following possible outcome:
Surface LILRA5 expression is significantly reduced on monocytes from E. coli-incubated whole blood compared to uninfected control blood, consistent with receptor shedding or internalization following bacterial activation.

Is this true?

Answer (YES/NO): NO